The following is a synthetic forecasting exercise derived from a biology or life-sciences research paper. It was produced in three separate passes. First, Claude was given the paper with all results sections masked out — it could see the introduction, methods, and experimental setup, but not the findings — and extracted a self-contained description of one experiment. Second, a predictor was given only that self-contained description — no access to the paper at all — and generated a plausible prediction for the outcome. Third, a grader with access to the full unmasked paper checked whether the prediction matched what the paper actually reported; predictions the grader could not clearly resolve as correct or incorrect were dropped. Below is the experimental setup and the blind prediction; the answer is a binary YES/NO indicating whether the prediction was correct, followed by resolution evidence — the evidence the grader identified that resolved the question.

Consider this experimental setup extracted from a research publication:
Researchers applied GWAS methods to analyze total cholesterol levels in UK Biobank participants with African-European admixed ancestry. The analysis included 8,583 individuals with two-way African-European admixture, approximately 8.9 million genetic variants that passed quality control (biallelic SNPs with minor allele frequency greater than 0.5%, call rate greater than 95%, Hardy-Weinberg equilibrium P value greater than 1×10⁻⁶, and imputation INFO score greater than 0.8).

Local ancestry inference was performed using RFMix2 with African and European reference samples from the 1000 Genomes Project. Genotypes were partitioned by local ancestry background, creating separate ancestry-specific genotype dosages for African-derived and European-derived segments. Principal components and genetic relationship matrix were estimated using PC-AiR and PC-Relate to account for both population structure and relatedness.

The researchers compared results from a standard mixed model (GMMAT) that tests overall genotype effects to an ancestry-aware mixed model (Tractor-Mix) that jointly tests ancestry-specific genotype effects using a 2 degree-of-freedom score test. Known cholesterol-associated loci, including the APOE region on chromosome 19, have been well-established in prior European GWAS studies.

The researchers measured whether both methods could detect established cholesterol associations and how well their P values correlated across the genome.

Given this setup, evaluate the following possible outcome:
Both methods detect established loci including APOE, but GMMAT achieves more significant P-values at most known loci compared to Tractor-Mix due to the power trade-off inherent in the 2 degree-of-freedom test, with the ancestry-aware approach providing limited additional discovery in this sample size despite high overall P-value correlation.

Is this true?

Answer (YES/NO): NO